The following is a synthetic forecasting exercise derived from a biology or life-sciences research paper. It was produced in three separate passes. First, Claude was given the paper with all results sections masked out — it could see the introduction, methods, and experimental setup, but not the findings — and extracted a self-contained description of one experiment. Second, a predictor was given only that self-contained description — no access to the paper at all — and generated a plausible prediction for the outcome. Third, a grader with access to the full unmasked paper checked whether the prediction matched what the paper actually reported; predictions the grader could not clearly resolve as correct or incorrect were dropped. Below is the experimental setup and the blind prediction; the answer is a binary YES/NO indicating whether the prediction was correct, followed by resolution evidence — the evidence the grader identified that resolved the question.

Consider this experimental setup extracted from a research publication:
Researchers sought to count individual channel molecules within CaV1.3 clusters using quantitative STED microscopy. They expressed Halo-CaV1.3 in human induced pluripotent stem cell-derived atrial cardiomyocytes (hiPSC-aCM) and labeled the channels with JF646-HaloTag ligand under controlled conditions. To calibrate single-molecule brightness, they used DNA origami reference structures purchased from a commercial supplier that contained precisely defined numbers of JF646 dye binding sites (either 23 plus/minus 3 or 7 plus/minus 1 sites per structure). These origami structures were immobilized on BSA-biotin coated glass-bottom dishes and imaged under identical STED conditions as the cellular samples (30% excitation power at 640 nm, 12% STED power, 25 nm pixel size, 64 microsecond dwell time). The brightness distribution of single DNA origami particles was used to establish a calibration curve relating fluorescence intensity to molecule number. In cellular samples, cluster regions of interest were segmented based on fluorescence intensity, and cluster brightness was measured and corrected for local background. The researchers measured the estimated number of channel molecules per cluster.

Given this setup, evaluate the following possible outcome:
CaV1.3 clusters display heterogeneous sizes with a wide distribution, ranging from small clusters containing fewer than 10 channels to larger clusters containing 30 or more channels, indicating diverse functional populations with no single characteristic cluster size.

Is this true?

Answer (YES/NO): YES